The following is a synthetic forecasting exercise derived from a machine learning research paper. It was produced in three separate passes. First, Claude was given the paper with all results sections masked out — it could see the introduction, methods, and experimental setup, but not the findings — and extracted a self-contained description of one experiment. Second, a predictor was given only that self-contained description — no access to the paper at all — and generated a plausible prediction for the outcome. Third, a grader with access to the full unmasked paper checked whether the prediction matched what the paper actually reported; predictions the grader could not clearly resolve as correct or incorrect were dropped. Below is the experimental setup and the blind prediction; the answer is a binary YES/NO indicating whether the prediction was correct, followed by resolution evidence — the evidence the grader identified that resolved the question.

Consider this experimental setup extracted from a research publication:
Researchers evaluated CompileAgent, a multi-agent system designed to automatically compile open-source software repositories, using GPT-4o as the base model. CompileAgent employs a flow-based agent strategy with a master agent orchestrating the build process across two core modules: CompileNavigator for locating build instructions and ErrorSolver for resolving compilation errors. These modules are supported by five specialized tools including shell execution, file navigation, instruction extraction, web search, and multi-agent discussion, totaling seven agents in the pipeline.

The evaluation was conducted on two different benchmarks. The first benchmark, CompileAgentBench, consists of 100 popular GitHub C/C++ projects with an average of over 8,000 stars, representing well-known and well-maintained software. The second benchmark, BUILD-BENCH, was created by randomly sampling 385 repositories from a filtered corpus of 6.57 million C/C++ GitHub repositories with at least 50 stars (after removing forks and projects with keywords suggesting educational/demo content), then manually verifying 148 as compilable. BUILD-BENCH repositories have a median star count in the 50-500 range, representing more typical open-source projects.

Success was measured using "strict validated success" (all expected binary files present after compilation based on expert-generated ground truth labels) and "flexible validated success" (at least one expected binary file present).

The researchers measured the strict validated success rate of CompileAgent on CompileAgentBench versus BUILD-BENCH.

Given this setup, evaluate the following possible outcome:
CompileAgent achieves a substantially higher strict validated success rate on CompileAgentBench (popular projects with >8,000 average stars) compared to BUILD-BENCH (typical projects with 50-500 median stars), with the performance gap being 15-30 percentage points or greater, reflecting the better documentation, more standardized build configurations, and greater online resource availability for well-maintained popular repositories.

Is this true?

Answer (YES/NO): YES